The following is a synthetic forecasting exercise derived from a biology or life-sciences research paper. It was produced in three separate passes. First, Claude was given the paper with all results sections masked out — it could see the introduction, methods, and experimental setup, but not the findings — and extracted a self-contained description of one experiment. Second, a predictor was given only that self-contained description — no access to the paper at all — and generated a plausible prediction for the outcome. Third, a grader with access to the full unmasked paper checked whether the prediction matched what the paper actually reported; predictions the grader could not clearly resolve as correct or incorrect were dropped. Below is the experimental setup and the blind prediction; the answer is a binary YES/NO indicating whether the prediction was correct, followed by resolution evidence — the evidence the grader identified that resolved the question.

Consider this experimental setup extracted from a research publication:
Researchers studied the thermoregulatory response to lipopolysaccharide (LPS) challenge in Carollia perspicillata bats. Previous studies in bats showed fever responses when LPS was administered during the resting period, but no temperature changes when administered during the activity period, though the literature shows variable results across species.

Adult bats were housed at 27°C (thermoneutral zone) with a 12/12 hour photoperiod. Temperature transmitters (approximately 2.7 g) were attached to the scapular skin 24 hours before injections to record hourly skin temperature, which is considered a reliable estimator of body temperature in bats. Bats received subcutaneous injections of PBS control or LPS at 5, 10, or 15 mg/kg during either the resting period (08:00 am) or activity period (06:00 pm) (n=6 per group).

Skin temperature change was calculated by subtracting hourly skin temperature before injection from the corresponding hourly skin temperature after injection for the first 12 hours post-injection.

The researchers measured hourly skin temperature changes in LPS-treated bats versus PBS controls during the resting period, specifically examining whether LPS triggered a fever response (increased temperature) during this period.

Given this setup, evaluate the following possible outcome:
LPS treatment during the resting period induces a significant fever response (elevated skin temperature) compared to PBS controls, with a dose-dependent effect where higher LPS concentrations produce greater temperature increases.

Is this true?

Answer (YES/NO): NO